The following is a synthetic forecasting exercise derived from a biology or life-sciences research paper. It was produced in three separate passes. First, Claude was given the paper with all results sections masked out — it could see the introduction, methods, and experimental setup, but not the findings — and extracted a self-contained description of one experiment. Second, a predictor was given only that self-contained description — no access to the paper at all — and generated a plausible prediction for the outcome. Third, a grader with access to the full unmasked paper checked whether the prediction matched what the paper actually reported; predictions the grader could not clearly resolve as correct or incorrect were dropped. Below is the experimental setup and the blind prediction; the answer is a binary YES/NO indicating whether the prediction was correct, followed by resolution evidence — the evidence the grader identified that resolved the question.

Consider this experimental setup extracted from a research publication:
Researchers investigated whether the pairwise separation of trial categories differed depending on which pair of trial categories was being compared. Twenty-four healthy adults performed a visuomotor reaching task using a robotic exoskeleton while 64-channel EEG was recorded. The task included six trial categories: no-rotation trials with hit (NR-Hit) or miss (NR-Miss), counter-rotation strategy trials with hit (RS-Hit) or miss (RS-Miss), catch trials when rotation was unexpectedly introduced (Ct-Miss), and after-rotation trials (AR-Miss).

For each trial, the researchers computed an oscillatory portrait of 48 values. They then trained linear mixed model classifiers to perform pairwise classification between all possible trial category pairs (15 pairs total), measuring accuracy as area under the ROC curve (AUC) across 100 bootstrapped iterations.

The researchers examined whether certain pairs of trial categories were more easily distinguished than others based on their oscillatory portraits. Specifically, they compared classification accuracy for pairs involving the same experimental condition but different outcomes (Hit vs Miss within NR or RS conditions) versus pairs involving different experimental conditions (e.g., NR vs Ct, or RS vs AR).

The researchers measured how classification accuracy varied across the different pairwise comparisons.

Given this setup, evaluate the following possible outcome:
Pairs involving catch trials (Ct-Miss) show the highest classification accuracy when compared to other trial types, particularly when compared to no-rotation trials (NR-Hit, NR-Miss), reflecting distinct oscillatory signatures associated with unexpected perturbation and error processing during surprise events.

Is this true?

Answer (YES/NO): NO